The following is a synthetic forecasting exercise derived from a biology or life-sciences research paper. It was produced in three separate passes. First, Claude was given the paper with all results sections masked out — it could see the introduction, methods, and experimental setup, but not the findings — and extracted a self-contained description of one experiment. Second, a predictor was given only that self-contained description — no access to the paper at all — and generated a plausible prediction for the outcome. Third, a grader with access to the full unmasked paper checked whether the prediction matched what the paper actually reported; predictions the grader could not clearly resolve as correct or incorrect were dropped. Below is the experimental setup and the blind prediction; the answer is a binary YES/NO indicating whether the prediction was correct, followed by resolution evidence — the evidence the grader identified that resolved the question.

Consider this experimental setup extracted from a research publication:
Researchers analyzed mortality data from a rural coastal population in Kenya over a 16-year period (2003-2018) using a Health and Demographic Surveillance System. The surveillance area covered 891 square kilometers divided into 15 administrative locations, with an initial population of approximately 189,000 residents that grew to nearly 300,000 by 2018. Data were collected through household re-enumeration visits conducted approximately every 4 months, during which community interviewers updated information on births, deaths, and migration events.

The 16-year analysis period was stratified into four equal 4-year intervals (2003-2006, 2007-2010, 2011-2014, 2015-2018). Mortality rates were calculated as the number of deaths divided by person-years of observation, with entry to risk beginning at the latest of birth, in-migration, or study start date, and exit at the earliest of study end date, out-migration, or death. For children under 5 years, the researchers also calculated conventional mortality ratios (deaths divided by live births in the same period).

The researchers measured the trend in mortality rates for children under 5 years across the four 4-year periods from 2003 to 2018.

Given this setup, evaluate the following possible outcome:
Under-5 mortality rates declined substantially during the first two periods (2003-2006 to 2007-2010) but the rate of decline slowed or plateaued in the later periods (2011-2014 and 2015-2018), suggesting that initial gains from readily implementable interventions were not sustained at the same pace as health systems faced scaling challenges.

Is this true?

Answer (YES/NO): YES